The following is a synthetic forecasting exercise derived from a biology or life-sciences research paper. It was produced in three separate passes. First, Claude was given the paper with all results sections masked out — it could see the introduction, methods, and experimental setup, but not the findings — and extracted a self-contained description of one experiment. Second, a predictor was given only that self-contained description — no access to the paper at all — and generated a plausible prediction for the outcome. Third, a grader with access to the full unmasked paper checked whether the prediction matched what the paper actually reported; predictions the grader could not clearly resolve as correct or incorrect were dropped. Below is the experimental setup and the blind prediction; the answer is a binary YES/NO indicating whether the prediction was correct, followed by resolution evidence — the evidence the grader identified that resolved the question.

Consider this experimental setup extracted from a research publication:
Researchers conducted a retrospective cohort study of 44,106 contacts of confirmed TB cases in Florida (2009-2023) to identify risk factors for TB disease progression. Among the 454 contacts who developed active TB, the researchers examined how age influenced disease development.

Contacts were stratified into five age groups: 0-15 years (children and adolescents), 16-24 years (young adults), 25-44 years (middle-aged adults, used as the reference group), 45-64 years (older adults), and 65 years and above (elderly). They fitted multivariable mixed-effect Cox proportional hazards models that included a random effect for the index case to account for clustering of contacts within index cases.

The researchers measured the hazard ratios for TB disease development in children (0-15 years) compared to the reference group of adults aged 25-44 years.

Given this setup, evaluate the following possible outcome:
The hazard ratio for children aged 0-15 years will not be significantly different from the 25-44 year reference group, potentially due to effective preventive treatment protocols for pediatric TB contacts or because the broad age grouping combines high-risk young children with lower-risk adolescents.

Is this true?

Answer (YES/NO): NO